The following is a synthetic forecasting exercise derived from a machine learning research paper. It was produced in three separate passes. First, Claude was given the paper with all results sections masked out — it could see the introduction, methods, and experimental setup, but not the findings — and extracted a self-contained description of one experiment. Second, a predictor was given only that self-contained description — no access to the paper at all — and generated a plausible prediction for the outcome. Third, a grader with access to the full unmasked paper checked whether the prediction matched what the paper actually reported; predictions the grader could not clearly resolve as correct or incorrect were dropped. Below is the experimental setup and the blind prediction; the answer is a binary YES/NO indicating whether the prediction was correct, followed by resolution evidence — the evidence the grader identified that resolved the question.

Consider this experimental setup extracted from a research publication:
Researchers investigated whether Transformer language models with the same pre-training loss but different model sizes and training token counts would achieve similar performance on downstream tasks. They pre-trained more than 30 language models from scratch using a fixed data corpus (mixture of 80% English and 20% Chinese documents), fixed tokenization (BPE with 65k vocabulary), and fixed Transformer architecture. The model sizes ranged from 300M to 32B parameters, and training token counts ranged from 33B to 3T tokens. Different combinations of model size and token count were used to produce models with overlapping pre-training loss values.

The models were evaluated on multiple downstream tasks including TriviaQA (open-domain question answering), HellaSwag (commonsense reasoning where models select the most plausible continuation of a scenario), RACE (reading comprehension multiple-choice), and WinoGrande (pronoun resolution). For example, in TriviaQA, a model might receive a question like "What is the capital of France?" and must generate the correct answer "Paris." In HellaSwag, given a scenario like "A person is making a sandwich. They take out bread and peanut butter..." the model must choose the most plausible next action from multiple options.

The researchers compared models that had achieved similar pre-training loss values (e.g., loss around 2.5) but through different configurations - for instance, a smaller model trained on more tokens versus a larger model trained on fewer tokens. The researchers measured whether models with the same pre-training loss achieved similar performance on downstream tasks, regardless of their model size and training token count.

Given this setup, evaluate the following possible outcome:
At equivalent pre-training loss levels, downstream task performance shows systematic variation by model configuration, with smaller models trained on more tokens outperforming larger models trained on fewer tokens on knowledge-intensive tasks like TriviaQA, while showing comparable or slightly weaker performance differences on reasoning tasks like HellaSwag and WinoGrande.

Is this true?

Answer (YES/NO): NO